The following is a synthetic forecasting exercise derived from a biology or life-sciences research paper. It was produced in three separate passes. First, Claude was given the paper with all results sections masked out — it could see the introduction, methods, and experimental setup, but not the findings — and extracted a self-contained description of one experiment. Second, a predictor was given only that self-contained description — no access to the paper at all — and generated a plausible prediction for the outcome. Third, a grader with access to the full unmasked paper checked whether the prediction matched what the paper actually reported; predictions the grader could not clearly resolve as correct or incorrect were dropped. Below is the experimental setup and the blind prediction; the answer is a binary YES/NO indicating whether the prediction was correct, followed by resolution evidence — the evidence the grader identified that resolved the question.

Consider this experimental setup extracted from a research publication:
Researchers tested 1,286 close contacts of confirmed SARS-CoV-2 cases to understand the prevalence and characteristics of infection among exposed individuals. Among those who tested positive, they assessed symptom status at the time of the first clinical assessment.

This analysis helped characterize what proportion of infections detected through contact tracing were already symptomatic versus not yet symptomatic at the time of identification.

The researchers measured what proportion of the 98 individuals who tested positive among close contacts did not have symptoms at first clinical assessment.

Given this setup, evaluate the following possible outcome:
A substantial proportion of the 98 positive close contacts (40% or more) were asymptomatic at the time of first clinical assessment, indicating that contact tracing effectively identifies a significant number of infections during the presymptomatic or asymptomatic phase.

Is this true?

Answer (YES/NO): NO